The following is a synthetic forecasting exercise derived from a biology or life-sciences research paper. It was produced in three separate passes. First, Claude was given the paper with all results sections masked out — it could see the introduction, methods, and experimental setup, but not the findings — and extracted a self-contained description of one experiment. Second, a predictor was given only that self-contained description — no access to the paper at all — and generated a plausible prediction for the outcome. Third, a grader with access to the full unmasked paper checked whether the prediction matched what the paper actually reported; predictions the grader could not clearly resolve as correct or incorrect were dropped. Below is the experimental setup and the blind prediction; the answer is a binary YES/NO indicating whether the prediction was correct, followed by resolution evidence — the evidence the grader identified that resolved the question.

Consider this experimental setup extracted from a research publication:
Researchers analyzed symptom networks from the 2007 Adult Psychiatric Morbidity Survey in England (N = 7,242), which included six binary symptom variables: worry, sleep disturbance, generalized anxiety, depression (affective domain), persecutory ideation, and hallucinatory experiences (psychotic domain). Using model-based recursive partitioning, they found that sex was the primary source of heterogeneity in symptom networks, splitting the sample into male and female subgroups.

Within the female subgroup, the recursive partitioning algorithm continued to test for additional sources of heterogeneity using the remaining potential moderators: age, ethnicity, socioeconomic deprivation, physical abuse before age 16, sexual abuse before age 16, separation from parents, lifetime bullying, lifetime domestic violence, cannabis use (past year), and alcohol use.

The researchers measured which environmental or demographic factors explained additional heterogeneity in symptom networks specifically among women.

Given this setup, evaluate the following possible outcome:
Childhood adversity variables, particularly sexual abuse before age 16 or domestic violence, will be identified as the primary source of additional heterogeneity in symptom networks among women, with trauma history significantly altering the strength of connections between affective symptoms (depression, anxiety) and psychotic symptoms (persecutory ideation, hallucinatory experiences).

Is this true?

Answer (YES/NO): YES